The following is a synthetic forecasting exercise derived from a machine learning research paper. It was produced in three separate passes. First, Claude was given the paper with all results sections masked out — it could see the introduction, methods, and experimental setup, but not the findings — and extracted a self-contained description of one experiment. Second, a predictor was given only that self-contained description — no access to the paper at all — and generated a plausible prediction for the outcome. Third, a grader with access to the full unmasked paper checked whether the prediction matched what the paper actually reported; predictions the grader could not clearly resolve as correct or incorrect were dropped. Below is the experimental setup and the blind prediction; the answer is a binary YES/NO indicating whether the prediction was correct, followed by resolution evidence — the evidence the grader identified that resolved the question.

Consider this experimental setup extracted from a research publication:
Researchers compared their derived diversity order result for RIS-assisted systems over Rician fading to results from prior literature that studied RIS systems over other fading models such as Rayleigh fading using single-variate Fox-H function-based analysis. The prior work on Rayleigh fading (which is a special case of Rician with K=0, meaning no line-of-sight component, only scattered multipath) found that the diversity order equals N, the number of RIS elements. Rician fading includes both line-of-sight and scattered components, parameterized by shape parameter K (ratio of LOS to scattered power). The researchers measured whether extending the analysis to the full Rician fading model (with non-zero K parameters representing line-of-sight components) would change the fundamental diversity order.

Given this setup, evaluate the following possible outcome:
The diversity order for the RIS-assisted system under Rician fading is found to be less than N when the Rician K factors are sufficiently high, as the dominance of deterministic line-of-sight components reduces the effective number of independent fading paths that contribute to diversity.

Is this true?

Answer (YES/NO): NO